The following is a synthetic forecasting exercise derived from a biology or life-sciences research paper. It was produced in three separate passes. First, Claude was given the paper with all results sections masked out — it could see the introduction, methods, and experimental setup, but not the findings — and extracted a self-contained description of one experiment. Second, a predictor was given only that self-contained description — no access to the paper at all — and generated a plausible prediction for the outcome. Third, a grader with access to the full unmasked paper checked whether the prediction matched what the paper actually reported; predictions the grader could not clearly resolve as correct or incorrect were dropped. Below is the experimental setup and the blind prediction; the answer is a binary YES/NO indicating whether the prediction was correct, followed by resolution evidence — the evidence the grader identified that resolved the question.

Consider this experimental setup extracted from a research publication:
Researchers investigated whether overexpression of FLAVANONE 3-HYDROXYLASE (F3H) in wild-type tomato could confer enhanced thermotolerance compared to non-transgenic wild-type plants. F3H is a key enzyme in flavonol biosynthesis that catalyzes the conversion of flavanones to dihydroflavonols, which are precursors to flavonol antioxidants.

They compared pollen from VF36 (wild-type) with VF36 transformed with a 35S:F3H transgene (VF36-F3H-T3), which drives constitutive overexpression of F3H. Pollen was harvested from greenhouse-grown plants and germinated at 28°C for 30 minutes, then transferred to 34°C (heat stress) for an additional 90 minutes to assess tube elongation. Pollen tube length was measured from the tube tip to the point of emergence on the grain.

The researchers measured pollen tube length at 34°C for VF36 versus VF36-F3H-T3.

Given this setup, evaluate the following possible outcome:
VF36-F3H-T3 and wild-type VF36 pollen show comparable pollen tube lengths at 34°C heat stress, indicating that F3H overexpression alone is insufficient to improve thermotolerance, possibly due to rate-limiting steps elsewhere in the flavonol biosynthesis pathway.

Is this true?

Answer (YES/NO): NO